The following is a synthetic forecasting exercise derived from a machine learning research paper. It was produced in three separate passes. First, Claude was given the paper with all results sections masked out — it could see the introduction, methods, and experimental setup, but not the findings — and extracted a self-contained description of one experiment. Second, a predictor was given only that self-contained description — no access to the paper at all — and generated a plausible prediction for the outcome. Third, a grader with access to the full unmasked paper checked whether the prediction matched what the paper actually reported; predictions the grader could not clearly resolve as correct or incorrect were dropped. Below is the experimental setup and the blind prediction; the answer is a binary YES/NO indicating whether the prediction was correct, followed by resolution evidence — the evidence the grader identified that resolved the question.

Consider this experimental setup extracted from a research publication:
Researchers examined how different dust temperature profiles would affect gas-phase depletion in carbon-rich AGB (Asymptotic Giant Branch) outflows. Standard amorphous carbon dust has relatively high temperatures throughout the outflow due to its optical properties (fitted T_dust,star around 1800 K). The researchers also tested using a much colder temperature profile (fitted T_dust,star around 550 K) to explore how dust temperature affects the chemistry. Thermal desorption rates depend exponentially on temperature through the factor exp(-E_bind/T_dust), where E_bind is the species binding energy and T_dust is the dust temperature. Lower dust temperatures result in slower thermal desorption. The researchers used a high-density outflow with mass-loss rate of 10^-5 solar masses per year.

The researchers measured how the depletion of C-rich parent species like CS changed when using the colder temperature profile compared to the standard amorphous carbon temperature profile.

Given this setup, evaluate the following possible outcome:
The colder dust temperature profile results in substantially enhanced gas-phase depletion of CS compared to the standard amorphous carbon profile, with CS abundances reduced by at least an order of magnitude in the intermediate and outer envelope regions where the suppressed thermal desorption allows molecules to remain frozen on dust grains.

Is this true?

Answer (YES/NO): NO